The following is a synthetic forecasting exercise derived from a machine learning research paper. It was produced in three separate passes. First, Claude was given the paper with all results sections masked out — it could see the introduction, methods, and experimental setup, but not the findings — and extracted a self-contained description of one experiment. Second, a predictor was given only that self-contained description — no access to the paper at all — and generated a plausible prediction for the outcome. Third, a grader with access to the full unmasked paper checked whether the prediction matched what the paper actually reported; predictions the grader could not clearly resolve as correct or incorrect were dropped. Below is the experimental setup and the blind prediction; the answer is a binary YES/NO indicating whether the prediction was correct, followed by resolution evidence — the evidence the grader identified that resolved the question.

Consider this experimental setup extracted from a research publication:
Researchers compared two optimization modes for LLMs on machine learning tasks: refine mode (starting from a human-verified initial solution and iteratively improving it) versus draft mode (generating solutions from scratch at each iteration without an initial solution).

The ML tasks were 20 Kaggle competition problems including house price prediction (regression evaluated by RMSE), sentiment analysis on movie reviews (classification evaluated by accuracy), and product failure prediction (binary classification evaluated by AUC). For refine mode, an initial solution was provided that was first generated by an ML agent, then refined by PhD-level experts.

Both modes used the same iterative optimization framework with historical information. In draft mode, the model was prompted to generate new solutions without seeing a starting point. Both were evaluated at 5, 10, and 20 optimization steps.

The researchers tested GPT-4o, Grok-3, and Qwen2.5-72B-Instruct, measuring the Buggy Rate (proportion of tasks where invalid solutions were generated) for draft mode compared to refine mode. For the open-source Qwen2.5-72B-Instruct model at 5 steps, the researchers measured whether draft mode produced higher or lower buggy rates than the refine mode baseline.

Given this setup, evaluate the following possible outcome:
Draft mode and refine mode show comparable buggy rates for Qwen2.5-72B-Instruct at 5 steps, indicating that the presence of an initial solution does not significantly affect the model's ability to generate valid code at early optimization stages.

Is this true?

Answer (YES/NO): NO